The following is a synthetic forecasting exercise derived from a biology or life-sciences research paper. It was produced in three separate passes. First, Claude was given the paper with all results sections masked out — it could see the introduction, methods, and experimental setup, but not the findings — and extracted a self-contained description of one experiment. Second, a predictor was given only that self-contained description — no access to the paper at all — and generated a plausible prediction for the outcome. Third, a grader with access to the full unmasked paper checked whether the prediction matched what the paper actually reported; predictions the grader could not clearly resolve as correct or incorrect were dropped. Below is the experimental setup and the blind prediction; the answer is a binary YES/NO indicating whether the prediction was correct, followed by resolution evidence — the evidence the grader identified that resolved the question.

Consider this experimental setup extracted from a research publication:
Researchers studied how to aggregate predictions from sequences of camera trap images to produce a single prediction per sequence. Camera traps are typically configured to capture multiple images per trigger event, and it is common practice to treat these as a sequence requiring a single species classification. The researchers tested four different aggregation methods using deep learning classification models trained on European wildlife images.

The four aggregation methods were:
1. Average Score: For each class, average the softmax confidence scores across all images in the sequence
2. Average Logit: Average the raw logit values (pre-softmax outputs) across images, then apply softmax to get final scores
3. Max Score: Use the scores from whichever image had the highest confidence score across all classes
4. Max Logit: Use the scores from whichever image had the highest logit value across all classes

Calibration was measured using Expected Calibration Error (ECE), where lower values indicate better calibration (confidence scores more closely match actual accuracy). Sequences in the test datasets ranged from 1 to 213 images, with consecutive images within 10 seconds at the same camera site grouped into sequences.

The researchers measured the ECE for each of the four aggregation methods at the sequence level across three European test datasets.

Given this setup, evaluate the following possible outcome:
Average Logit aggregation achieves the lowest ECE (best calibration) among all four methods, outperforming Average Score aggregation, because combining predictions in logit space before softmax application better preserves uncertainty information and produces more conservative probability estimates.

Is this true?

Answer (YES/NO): YES